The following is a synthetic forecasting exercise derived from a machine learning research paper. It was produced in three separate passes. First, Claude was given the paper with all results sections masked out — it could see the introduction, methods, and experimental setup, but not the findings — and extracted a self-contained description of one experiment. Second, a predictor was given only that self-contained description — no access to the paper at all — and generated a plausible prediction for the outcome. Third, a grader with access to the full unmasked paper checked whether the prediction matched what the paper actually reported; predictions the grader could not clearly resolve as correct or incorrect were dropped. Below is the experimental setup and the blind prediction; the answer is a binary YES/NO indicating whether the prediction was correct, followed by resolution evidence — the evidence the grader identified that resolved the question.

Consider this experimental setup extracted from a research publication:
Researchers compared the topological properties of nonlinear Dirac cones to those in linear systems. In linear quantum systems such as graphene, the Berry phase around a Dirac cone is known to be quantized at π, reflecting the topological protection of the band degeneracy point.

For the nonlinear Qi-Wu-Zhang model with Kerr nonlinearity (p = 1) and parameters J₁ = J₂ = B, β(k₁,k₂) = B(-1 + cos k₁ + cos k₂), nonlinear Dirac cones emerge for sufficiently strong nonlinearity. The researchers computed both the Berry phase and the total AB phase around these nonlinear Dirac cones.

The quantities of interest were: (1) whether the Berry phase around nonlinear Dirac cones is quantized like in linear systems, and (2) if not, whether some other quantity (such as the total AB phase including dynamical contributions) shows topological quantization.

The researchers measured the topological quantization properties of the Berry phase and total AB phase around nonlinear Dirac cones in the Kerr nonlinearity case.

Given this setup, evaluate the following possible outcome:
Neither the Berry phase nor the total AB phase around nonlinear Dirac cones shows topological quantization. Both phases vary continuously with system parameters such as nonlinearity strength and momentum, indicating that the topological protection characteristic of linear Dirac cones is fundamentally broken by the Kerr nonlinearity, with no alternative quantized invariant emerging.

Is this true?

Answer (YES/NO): NO